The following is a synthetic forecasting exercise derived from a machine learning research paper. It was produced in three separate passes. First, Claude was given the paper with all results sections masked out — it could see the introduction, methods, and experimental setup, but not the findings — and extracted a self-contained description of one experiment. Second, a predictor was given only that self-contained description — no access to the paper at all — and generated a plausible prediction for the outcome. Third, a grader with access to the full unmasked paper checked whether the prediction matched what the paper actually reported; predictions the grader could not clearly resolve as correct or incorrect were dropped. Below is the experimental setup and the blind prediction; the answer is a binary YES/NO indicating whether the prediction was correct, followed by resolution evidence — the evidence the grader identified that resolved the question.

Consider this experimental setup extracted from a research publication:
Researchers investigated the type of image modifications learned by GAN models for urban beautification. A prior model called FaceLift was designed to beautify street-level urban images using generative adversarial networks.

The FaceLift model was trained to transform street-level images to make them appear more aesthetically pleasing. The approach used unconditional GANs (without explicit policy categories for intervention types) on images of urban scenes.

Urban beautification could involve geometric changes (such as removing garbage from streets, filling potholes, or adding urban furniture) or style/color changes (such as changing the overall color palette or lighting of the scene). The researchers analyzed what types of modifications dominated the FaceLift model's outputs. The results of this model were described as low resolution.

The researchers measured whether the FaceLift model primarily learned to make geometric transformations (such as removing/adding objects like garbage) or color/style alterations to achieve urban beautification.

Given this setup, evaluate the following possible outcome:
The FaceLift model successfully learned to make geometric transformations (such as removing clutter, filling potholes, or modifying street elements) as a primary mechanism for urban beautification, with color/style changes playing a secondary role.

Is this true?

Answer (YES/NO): NO